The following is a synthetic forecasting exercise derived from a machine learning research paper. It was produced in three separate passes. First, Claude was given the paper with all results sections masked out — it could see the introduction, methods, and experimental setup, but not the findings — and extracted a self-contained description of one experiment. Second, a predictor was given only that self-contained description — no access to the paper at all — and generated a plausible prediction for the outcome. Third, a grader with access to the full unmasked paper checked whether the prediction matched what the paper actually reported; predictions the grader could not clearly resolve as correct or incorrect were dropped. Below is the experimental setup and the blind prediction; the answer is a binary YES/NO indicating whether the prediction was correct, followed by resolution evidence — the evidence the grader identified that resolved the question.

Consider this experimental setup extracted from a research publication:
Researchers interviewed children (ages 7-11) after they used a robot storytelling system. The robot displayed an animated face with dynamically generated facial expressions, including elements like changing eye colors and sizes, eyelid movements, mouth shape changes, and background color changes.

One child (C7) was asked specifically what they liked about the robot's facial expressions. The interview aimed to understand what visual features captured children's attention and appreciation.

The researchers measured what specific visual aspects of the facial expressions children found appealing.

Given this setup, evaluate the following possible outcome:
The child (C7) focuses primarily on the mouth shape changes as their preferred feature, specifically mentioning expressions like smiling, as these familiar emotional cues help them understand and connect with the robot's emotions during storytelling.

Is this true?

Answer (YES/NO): NO